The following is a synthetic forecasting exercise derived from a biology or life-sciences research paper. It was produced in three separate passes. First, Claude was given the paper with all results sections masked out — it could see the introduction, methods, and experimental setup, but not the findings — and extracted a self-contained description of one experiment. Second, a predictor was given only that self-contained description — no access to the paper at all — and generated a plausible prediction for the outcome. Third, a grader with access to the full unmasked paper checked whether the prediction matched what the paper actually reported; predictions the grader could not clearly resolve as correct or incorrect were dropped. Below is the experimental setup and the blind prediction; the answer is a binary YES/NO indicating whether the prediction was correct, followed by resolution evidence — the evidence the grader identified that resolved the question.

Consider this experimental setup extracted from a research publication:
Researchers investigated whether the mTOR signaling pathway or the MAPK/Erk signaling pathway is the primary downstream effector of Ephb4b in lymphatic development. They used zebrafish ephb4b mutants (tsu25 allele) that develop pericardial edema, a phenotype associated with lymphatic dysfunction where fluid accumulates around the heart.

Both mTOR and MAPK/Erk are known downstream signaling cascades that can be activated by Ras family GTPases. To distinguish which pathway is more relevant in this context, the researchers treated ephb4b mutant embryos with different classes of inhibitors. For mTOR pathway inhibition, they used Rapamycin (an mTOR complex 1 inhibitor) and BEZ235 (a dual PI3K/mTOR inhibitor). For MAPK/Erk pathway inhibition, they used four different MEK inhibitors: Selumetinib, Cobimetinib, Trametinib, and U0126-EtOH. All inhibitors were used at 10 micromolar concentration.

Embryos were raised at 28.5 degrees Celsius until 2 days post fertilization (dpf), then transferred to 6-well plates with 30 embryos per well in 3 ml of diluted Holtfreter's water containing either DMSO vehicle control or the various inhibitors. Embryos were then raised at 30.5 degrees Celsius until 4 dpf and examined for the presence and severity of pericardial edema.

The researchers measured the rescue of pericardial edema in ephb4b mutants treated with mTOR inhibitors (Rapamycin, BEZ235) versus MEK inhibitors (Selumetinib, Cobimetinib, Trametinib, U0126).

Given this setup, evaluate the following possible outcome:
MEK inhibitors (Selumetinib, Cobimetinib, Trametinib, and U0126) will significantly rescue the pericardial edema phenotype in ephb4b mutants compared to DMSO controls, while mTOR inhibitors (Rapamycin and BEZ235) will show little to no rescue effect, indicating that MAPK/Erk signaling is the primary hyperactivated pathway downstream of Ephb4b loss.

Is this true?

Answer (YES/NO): YES